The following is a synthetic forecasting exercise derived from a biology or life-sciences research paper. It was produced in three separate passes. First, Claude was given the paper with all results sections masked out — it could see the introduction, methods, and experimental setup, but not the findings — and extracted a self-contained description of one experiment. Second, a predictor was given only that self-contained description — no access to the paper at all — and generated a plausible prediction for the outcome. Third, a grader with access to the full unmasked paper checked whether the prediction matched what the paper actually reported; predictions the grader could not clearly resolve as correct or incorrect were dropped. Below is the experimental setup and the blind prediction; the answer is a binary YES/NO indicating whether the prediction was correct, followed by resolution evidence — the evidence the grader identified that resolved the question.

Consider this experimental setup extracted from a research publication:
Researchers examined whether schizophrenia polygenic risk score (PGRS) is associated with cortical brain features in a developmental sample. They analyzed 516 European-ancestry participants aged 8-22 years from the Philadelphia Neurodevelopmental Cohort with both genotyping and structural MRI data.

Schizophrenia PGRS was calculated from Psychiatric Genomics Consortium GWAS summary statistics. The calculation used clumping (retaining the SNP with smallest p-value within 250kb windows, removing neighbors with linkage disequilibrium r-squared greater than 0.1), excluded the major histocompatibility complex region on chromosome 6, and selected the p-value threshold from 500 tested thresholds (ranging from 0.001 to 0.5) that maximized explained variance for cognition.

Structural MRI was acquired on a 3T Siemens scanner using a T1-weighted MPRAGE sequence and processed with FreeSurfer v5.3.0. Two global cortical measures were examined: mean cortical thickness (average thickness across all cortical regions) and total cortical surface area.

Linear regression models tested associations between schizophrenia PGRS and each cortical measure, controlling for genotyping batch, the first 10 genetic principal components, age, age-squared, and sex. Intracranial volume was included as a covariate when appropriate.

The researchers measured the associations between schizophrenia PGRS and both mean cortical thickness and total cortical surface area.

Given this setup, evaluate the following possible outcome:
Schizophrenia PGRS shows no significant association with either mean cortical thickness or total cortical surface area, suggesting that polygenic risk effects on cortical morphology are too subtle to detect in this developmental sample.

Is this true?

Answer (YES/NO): NO